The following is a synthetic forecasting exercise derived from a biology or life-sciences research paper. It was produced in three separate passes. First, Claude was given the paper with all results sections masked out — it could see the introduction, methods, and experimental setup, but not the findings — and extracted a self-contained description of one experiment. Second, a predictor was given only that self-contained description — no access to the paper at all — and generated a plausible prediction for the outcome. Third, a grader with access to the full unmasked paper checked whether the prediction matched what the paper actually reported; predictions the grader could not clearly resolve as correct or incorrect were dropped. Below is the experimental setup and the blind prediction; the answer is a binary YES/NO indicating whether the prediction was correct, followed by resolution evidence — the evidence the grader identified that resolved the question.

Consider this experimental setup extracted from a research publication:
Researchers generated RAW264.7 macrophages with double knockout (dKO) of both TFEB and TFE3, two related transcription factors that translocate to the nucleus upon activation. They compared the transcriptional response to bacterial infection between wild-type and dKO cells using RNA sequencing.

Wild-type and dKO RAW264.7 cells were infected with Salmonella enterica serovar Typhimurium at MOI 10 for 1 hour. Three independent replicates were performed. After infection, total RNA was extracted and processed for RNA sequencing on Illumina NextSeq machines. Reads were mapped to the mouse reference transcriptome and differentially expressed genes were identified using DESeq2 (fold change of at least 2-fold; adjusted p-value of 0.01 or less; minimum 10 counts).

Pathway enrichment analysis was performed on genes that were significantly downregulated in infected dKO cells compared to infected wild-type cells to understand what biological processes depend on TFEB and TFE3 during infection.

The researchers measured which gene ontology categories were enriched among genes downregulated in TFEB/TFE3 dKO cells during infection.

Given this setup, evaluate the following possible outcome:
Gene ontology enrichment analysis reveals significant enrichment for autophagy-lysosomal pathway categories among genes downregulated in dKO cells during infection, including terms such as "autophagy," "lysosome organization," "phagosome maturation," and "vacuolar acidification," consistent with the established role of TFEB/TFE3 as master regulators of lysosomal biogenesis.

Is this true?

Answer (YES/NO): NO